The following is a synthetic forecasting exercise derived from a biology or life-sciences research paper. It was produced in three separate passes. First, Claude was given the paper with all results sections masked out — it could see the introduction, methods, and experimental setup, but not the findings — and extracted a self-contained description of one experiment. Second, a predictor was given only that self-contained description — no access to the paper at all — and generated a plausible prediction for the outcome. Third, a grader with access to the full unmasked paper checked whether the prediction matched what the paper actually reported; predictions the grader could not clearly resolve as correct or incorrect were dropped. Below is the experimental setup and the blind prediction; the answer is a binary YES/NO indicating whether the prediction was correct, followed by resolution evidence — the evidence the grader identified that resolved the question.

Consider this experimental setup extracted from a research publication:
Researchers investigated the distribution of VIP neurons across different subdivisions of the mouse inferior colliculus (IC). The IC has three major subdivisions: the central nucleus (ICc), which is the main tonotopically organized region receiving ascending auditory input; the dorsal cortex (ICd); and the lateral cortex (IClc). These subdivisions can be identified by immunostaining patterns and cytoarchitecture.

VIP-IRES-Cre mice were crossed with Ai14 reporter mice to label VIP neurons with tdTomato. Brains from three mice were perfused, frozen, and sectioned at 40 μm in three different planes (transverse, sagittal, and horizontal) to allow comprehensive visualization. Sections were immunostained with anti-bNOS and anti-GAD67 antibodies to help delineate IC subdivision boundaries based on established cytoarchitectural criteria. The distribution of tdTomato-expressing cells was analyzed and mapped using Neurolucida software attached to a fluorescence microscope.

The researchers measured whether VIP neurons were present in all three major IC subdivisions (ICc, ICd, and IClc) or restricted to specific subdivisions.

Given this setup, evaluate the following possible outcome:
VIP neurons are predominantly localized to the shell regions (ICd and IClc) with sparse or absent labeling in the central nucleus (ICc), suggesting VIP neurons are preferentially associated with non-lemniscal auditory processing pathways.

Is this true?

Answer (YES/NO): NO